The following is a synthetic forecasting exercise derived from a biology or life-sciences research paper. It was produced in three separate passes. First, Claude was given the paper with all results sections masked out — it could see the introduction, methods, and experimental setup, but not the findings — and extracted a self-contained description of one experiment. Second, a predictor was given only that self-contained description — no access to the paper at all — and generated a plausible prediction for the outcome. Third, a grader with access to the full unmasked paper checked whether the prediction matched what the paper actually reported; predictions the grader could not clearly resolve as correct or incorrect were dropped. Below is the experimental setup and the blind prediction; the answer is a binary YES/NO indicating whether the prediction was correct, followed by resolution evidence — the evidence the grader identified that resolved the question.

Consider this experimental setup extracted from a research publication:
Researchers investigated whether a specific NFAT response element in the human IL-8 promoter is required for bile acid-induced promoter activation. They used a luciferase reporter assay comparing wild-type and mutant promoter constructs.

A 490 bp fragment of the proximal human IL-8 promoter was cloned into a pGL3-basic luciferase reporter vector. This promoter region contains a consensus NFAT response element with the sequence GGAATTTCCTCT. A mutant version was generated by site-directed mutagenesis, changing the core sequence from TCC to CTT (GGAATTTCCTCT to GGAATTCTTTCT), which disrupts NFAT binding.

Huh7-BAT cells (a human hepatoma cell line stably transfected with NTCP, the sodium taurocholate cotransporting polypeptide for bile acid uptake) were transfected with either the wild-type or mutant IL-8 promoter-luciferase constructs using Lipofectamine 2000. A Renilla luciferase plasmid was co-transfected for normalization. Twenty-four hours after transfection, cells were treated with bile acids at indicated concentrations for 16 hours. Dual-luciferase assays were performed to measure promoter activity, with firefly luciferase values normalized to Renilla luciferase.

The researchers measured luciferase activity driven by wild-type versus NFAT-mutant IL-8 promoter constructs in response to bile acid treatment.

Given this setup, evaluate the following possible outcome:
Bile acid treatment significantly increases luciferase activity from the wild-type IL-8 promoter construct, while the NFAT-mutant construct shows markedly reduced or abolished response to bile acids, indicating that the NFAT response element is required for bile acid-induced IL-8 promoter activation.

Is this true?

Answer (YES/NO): YES